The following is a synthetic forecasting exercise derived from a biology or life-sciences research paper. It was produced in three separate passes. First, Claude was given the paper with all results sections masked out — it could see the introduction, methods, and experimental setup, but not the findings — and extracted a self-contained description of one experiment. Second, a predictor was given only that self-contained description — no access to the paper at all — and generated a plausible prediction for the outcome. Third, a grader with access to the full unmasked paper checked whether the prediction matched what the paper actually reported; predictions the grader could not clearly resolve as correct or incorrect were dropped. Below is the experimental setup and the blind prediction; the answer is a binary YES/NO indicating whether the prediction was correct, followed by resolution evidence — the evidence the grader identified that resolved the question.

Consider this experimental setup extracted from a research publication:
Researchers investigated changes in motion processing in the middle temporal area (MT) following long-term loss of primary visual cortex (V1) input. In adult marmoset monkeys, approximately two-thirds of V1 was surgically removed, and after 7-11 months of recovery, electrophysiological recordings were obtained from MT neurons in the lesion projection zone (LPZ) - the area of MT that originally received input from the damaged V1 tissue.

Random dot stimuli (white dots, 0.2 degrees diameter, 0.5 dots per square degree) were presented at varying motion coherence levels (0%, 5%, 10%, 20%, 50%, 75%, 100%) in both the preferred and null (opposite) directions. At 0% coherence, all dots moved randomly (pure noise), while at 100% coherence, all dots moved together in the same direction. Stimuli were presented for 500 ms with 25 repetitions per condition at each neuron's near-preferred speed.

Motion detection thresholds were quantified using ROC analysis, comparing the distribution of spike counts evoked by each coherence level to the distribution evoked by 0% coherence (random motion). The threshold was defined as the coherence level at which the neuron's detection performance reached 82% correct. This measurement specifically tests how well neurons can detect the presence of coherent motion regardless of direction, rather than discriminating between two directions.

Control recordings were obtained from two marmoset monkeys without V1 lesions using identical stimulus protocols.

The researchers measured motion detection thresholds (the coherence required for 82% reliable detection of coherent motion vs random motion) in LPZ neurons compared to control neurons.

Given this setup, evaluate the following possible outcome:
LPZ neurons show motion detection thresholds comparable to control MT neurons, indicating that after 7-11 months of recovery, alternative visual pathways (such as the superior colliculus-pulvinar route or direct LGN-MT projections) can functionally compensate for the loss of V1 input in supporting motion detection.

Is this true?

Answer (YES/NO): NO